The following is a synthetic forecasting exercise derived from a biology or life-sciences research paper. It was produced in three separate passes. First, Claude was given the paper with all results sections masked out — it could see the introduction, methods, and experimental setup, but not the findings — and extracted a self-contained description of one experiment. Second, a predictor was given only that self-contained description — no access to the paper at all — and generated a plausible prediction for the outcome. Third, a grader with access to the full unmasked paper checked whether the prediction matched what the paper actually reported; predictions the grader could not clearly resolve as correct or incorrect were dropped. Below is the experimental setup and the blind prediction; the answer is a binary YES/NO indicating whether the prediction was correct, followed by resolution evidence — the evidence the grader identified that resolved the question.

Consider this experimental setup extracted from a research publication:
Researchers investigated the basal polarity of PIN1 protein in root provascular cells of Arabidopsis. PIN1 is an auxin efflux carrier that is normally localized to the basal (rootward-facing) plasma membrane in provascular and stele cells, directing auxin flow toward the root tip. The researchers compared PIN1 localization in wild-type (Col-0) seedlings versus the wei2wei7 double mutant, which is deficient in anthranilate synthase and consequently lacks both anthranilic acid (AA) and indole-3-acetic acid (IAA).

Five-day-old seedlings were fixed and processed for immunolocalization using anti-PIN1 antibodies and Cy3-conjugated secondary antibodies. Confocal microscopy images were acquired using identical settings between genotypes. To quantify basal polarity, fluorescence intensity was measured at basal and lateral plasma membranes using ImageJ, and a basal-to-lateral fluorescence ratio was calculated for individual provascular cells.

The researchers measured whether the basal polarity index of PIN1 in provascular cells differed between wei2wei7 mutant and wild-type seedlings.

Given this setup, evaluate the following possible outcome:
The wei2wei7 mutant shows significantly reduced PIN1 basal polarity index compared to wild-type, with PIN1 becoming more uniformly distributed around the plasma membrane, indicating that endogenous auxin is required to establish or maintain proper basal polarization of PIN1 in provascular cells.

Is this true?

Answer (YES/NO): NO